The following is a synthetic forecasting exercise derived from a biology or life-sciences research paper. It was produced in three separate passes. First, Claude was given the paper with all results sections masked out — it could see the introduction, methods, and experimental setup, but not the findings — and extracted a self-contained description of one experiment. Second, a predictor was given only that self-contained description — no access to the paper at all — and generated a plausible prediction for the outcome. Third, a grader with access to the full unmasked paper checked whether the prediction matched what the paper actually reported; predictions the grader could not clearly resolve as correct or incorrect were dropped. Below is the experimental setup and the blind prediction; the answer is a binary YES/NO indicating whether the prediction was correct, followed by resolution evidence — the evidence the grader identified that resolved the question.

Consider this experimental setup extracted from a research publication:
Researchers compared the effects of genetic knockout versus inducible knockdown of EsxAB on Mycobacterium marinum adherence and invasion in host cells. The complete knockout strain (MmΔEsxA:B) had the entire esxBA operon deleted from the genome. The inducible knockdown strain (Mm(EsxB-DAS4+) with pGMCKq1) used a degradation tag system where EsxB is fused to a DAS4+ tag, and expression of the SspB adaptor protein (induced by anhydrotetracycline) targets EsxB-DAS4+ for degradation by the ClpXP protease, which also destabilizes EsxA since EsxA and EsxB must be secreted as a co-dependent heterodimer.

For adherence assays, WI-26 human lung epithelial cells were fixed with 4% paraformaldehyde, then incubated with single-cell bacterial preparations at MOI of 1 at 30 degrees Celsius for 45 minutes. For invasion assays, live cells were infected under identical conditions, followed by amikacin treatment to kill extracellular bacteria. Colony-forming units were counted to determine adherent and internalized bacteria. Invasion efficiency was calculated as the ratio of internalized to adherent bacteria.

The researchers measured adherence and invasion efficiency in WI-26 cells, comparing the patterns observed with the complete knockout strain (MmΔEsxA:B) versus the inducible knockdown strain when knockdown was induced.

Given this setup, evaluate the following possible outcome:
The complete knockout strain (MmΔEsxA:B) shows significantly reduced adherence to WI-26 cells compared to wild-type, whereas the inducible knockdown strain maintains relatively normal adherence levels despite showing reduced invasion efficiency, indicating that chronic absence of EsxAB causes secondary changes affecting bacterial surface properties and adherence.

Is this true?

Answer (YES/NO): NO